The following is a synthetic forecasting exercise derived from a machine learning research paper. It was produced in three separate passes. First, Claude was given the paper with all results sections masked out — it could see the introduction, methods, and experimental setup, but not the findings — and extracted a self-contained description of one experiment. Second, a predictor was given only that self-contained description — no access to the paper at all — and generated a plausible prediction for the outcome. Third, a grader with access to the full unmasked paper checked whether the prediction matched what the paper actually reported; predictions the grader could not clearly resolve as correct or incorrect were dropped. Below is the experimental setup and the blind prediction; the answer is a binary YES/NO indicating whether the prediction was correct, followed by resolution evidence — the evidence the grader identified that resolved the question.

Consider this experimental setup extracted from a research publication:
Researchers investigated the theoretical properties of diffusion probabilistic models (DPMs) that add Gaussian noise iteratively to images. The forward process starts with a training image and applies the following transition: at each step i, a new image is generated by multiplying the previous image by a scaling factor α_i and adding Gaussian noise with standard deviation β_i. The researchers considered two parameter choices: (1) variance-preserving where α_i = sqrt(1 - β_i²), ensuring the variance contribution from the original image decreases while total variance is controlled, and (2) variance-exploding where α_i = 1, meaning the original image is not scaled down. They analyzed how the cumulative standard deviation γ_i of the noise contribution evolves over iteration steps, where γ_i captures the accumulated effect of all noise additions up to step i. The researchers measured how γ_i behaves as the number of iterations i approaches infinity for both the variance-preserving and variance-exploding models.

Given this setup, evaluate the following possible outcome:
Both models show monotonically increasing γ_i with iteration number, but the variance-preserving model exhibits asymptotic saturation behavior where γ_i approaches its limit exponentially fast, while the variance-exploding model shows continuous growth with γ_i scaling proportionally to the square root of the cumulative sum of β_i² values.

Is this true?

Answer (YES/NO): NO